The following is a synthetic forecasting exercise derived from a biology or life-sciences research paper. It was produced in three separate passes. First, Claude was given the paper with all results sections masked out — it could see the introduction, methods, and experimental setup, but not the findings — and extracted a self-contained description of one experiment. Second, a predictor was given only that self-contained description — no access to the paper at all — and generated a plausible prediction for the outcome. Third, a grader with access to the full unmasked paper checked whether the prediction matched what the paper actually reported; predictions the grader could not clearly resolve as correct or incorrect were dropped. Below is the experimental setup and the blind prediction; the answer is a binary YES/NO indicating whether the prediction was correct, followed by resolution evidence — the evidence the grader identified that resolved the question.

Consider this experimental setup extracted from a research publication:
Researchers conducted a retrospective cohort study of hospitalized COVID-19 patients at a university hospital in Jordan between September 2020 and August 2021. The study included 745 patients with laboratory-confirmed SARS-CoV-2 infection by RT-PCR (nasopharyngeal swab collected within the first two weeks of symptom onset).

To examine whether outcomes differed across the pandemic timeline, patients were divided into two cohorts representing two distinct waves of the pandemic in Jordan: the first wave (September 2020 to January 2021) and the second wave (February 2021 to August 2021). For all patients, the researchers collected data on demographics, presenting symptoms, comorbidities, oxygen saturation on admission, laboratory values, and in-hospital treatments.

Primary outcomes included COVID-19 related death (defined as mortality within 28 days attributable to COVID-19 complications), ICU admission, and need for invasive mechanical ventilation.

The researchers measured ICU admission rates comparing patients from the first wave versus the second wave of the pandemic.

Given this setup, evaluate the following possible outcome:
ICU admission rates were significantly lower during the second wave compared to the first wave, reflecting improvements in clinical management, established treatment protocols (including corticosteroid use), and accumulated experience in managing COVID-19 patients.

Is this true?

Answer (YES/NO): NO